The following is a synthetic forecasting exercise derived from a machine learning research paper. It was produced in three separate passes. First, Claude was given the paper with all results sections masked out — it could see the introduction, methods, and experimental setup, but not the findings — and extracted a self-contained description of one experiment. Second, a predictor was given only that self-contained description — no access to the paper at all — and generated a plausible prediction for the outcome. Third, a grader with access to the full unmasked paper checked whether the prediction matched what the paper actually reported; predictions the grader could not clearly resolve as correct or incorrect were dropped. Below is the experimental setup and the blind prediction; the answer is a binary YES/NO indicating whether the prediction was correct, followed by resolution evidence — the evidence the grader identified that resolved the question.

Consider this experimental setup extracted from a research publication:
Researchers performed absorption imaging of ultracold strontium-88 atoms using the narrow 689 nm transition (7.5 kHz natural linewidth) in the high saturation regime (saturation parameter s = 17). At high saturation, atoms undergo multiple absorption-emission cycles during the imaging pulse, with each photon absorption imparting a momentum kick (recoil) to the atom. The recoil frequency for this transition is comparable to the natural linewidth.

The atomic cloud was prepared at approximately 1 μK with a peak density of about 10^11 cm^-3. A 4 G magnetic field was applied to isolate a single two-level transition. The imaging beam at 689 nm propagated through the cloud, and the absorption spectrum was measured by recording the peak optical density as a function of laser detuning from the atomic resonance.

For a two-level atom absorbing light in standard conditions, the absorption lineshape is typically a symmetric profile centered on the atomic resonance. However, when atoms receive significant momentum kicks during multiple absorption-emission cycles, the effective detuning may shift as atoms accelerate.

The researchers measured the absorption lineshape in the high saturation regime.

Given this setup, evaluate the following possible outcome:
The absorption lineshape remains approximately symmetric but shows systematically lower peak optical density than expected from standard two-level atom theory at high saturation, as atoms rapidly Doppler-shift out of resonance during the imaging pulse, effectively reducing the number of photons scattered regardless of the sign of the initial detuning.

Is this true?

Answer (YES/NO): NO